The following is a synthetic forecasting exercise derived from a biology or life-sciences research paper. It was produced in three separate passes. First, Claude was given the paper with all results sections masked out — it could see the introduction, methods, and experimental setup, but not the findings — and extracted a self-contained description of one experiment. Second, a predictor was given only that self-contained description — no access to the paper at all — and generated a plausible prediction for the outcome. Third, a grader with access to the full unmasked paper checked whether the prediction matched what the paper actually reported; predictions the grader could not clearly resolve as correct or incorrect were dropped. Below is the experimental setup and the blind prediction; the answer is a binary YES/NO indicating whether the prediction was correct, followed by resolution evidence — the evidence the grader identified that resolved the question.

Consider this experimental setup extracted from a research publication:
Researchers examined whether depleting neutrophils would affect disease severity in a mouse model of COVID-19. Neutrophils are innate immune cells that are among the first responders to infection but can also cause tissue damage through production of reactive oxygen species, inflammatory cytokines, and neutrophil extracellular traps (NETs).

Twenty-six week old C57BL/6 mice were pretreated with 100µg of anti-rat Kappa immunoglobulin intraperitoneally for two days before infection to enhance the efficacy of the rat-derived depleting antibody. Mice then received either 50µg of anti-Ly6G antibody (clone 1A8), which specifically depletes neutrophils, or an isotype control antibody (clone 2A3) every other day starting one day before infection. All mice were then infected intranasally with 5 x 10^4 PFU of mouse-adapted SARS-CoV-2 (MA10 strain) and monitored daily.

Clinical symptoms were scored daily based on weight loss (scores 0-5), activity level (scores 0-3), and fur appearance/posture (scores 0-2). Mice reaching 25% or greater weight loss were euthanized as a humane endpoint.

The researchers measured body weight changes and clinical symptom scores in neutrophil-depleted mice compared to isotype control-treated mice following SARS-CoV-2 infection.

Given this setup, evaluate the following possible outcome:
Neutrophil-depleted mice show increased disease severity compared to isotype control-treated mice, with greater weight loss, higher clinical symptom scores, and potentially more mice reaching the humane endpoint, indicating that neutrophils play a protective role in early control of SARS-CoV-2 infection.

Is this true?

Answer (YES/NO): NO